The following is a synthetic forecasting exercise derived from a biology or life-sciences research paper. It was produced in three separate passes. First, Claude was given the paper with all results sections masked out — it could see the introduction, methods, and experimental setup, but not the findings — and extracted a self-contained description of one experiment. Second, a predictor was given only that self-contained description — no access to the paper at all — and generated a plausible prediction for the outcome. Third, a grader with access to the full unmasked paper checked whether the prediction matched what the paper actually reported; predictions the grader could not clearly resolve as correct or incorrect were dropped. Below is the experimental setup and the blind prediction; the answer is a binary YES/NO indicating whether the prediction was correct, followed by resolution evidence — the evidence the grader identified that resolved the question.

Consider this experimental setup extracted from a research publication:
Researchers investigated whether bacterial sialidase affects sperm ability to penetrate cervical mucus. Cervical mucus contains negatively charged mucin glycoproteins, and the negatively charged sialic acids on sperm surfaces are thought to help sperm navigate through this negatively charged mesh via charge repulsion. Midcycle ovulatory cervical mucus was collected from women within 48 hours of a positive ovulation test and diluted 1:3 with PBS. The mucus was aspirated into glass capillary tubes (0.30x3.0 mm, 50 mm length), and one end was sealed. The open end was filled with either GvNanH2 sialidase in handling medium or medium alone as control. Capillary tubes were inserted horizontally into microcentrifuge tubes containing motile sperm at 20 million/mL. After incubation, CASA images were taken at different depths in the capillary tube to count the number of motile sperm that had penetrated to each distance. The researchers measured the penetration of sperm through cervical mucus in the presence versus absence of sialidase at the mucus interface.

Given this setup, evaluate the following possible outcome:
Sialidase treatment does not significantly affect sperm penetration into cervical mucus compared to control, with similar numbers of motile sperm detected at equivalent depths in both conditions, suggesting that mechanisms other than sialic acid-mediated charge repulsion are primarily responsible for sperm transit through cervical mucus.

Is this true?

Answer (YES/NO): NO